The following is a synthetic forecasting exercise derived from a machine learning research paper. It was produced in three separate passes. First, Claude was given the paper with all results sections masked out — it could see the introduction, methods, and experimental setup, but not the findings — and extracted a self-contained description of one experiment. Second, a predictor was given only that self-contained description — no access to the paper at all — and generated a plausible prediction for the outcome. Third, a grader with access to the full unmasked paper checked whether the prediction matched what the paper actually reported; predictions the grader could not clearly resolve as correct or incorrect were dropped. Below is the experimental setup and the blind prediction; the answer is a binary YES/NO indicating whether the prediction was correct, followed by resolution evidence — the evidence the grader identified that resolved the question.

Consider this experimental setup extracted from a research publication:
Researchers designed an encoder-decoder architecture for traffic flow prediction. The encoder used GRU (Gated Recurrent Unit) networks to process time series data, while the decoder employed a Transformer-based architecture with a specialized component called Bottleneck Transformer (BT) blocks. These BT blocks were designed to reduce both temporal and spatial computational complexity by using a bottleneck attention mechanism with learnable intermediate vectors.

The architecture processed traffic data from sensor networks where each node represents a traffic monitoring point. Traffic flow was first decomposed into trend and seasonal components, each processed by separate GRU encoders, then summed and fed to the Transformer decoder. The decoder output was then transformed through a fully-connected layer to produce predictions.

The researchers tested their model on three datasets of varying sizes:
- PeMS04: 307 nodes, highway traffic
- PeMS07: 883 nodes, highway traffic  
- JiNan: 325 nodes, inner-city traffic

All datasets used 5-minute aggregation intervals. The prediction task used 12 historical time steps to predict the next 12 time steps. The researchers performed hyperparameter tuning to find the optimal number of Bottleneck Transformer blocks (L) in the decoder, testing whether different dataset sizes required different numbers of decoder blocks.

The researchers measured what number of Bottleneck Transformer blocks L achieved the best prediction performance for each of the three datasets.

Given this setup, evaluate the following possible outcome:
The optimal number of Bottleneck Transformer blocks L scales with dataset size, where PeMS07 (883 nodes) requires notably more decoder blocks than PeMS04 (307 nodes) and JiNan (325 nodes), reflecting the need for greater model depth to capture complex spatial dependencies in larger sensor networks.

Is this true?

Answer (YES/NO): NO